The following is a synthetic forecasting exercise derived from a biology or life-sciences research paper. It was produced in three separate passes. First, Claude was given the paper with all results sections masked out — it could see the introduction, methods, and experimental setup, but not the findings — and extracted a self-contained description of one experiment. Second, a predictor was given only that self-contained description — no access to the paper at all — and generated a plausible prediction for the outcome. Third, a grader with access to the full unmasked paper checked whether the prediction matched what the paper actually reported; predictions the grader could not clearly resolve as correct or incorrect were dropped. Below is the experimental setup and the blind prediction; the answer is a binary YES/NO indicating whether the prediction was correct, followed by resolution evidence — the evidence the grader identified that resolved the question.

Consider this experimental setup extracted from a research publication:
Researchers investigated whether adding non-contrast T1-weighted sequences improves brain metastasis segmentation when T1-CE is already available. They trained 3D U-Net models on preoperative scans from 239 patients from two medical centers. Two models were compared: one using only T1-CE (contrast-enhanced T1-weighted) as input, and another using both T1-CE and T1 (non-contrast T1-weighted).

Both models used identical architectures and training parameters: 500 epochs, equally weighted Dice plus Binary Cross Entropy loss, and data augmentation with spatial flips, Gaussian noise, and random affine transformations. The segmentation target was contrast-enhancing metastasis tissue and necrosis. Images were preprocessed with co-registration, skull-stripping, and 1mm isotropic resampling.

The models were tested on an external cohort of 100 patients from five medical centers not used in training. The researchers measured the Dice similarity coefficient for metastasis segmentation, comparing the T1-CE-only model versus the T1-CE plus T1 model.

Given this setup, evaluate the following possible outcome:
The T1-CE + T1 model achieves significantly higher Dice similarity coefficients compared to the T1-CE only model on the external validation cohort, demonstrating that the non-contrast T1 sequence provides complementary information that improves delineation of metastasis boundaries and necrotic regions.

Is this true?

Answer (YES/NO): NO